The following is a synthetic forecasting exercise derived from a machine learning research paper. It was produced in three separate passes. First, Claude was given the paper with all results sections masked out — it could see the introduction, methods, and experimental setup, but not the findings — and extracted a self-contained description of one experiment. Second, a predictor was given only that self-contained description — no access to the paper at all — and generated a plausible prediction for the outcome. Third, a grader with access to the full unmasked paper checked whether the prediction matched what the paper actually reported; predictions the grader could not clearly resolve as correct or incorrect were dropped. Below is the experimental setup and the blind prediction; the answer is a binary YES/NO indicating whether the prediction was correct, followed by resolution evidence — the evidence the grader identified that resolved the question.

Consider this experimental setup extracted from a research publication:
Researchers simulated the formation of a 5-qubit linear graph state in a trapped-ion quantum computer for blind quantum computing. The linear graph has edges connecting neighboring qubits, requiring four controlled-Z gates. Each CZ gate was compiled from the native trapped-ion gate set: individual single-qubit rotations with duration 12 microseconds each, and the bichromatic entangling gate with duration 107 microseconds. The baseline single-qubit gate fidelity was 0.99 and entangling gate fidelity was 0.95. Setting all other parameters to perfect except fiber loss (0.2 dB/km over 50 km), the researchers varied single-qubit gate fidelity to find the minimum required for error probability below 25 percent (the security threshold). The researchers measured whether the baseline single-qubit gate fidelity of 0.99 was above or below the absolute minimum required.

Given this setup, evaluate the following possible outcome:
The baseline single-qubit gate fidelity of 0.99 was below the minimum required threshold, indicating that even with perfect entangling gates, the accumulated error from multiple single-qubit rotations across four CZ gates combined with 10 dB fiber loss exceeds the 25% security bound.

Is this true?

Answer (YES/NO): NO